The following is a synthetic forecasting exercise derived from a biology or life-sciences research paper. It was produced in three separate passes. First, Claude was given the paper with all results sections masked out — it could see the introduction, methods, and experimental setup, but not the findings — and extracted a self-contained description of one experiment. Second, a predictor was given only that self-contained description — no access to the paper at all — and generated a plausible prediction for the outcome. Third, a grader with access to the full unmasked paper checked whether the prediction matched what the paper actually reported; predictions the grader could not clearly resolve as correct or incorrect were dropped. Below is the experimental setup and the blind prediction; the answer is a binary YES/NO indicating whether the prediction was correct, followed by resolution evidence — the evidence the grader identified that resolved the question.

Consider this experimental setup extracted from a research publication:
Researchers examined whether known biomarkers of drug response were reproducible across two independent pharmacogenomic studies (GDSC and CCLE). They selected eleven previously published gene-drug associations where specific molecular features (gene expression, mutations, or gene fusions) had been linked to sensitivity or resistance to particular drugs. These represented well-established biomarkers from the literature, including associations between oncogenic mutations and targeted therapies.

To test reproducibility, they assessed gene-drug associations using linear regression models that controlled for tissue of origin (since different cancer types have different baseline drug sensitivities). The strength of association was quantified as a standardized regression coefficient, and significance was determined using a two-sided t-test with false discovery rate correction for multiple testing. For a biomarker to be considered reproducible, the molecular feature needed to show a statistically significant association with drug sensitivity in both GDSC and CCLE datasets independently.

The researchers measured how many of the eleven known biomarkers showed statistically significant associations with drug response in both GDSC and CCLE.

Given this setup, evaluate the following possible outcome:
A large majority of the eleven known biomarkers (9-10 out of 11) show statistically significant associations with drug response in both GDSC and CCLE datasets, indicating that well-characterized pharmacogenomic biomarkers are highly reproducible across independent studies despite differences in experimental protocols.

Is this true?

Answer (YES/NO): NO